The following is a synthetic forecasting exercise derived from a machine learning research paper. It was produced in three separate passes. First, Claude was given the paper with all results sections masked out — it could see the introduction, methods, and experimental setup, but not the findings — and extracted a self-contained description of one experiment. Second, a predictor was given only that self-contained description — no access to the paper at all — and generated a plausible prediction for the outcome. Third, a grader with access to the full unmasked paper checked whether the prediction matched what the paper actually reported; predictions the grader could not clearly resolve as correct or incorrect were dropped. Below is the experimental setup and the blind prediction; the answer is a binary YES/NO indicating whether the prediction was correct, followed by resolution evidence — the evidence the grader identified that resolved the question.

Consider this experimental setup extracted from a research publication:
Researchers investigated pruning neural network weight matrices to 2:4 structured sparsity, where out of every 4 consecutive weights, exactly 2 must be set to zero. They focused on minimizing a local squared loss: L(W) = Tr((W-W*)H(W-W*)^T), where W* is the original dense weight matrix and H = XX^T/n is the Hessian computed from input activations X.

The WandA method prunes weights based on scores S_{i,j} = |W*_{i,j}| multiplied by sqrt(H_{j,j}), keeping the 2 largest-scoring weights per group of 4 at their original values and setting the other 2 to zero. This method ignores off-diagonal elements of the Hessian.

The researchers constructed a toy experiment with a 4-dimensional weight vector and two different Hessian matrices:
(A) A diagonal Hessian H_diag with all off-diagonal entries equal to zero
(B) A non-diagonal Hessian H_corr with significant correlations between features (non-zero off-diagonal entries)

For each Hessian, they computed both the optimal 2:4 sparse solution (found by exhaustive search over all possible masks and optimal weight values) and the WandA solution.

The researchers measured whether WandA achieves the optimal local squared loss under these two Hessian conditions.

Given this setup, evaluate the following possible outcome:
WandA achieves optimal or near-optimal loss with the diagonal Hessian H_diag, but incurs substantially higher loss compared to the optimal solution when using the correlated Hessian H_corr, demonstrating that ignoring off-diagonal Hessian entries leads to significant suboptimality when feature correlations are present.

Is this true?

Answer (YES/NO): YES